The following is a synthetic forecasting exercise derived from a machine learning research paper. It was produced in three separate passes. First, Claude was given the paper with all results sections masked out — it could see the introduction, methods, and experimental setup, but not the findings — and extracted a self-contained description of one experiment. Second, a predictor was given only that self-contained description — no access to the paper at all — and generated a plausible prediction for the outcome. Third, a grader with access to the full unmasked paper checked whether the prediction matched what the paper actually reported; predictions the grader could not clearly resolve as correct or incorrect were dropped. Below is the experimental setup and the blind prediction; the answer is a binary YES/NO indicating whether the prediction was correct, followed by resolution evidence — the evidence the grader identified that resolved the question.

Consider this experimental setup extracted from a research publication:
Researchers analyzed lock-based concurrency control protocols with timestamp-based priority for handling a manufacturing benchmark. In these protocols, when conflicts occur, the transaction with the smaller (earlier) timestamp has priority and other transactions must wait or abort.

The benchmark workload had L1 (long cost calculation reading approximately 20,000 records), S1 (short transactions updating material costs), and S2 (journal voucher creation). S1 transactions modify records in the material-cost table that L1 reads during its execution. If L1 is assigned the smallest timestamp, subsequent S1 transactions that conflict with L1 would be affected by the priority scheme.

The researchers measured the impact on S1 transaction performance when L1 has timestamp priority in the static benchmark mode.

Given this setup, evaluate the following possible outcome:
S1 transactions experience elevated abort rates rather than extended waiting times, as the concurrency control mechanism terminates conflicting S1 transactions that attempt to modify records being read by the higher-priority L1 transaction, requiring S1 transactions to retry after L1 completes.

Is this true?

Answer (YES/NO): NO